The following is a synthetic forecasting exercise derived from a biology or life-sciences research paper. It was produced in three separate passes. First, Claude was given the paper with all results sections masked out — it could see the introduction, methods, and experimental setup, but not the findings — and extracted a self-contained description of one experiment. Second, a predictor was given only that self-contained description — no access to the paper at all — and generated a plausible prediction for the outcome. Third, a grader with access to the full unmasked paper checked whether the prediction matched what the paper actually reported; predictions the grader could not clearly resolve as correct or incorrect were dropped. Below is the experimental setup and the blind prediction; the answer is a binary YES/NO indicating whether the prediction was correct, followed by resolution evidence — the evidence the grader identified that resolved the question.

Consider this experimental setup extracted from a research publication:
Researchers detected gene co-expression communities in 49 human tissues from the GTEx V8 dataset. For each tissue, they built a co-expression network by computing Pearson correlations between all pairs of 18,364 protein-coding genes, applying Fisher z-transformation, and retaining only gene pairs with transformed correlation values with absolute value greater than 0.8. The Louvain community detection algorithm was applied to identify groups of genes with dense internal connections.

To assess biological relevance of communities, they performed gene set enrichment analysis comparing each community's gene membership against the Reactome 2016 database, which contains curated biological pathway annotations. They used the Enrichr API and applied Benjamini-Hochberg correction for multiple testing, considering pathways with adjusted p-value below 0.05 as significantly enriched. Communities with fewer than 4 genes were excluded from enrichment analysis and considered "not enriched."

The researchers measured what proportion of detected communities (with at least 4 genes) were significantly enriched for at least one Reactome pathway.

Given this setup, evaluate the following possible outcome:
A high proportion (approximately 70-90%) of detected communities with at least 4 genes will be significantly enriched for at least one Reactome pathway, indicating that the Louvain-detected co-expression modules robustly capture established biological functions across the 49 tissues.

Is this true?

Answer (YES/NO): NO